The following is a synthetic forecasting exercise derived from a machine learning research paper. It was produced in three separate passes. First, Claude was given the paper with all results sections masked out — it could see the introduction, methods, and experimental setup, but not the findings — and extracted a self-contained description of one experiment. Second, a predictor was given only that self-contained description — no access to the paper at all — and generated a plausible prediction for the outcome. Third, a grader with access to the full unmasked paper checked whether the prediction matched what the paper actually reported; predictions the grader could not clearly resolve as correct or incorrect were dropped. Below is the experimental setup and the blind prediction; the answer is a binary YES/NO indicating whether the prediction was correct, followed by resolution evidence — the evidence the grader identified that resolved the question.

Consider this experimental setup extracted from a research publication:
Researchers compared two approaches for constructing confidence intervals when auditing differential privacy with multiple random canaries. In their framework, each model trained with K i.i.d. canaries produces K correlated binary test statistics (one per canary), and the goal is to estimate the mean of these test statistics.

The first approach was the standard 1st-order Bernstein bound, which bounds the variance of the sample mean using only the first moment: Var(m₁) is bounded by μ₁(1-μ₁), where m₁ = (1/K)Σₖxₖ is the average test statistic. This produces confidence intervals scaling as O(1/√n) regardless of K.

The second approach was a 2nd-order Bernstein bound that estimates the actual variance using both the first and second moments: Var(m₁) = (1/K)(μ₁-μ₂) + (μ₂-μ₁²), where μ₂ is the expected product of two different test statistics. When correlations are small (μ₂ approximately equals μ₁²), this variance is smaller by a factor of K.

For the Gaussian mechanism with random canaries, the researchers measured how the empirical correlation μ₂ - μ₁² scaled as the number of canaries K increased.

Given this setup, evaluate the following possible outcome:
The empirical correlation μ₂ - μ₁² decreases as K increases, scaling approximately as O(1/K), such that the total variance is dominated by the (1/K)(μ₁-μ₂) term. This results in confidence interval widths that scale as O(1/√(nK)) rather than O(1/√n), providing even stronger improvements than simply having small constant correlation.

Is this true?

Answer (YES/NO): YES